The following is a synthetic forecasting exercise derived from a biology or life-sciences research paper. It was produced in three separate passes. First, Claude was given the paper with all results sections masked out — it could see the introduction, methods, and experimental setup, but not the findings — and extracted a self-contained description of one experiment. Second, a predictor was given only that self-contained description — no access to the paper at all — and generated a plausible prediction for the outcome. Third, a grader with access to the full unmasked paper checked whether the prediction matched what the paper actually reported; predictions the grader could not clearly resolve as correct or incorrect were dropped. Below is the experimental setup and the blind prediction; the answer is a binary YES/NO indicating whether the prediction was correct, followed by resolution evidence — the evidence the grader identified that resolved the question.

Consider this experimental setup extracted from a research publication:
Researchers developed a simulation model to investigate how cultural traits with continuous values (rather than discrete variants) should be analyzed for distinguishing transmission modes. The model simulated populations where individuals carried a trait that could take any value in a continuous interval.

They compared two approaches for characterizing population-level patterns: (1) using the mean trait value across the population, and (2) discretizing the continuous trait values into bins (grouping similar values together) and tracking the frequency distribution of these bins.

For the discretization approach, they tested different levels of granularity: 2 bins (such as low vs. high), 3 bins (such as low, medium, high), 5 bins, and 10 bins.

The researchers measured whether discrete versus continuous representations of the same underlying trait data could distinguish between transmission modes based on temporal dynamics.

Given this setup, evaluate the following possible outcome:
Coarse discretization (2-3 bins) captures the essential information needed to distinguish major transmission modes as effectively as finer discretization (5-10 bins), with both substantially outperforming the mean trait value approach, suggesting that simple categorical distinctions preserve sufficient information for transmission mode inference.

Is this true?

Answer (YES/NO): NO